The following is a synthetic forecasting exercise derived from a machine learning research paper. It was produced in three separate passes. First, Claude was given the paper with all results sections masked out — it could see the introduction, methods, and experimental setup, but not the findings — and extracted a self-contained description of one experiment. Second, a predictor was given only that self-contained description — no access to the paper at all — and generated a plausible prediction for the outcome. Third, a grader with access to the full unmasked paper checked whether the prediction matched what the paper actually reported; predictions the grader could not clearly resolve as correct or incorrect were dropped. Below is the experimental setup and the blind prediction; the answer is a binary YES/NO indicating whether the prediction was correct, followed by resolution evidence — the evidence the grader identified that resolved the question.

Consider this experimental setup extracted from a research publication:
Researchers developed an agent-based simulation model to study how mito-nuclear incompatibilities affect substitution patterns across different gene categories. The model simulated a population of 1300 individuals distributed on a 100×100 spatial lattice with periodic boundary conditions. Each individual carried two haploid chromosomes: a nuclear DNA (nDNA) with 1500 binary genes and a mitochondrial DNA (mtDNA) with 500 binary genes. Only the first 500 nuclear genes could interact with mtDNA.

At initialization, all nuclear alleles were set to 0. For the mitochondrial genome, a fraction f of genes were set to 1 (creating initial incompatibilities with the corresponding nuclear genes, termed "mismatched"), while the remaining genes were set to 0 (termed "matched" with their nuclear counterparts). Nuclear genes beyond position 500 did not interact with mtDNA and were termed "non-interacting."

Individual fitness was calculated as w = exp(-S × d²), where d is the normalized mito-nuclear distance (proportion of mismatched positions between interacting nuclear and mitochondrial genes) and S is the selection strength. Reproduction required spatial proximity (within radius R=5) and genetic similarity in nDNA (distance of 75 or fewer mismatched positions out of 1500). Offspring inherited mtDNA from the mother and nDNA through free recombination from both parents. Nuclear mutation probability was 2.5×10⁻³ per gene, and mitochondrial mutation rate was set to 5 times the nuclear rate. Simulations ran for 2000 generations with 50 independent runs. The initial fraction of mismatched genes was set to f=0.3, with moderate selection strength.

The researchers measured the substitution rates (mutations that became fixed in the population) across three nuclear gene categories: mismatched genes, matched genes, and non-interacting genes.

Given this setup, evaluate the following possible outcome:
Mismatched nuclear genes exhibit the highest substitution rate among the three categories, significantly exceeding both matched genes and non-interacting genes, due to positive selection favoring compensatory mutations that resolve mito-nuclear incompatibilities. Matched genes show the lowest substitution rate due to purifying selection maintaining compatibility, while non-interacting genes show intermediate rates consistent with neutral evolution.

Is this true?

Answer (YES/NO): YES